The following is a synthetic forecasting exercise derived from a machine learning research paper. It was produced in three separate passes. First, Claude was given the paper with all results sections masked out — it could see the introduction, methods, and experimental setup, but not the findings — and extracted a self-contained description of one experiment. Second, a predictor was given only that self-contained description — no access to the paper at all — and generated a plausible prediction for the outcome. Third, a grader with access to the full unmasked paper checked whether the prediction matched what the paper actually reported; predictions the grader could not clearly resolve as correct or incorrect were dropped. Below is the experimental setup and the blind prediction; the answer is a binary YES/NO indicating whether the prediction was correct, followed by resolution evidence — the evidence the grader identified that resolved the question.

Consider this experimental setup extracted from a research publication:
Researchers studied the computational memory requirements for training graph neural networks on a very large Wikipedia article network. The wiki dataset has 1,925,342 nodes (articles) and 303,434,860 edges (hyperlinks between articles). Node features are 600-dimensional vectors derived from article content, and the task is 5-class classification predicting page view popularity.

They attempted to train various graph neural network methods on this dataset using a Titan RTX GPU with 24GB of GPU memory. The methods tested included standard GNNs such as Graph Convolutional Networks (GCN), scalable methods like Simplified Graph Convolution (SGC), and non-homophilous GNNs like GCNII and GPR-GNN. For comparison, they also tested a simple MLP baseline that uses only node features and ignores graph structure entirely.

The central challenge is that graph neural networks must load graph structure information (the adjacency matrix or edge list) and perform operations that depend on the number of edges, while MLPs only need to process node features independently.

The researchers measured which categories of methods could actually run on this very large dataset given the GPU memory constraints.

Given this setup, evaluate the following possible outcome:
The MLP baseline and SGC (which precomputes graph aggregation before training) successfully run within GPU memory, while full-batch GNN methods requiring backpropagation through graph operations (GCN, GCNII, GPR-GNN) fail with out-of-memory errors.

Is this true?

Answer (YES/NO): NO